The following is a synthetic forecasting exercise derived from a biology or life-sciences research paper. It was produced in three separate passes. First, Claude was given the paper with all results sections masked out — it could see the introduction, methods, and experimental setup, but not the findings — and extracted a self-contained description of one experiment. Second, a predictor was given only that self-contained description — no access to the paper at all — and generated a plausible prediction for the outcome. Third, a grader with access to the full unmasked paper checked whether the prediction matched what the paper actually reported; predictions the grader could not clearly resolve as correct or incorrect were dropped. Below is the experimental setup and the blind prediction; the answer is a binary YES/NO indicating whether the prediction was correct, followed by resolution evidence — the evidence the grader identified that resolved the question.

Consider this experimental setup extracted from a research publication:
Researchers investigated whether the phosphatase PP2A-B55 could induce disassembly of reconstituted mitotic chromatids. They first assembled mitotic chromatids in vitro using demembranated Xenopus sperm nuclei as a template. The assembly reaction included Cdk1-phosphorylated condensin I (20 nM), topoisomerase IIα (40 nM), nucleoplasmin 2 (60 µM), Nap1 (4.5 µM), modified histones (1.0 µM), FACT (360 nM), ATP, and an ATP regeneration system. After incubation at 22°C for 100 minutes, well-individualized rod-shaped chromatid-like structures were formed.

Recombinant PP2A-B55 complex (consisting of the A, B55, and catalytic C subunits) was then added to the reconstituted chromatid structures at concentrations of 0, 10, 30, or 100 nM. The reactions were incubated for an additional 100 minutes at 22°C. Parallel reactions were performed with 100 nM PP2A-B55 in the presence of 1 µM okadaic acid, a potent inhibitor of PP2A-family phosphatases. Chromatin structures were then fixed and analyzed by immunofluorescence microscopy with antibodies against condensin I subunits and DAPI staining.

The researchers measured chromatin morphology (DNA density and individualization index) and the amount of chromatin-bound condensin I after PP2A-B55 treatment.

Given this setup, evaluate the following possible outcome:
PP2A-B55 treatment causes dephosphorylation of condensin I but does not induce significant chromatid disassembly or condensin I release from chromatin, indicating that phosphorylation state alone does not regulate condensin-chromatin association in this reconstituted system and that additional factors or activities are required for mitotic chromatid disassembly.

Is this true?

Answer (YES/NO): NO